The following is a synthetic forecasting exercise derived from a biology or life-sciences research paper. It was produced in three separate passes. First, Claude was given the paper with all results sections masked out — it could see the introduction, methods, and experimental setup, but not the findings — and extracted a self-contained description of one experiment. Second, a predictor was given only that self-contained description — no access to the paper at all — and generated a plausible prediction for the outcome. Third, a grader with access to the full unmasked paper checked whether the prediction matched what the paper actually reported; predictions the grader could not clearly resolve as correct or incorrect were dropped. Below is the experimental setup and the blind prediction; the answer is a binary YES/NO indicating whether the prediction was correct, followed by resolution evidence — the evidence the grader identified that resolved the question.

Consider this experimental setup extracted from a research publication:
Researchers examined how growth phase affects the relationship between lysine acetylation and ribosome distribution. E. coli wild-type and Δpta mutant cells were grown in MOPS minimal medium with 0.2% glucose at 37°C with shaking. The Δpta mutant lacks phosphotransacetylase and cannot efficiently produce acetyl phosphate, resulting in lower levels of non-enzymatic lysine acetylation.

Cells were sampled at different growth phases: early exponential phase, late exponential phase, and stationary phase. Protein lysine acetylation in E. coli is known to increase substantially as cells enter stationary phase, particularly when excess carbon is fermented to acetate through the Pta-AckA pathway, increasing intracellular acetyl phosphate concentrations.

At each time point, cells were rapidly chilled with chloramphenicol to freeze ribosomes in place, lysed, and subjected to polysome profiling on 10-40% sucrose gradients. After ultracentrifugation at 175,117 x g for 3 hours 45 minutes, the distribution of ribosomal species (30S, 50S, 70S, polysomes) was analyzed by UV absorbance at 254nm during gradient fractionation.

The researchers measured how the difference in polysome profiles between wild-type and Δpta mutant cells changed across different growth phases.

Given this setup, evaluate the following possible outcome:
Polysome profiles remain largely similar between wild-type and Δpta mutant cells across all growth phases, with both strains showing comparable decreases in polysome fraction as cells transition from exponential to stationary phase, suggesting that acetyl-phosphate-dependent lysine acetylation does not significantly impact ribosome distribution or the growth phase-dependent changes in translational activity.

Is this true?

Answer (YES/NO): NO